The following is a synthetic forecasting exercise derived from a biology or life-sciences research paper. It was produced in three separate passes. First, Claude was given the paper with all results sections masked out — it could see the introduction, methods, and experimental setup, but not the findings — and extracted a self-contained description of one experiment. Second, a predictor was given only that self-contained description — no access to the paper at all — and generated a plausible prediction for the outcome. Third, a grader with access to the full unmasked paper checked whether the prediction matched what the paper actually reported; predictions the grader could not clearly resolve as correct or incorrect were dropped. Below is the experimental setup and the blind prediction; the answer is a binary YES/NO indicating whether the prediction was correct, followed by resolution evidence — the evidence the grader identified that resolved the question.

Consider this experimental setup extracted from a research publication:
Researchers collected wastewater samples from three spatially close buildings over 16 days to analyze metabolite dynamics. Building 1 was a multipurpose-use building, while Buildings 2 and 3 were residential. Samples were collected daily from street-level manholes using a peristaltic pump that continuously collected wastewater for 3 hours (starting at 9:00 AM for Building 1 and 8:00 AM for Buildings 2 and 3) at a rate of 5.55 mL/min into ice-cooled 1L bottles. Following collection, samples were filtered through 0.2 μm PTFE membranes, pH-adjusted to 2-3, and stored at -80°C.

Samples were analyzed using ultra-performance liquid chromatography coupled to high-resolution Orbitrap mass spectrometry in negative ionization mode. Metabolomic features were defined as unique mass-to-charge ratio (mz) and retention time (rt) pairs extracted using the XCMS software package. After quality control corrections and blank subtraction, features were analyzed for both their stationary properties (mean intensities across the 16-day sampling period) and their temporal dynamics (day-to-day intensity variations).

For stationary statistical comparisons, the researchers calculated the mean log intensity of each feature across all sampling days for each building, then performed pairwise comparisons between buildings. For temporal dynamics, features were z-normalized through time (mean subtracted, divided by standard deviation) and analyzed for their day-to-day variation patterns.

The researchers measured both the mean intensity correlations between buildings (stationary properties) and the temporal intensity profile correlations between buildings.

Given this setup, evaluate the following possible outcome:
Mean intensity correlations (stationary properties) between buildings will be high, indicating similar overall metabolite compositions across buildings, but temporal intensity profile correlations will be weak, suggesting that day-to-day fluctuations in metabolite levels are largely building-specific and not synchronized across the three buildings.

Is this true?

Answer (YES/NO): YES